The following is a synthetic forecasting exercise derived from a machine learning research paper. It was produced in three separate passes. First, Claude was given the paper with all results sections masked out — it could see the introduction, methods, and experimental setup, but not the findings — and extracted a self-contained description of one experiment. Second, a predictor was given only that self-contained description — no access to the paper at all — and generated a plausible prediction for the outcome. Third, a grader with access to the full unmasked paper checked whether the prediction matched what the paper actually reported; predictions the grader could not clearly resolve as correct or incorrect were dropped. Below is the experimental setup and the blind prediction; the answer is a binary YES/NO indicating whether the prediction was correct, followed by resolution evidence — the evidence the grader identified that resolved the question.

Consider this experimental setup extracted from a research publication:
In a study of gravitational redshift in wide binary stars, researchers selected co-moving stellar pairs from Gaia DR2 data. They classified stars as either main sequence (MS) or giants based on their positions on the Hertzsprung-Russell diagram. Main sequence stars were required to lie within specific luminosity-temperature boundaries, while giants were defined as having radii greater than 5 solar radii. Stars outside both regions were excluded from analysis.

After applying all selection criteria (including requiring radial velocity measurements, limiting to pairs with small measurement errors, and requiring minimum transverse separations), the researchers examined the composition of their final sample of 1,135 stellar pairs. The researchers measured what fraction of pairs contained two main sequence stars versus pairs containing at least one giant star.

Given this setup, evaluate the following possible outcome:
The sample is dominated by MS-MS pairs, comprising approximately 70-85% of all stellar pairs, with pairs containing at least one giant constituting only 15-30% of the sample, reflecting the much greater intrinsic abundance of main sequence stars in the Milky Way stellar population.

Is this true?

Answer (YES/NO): NO